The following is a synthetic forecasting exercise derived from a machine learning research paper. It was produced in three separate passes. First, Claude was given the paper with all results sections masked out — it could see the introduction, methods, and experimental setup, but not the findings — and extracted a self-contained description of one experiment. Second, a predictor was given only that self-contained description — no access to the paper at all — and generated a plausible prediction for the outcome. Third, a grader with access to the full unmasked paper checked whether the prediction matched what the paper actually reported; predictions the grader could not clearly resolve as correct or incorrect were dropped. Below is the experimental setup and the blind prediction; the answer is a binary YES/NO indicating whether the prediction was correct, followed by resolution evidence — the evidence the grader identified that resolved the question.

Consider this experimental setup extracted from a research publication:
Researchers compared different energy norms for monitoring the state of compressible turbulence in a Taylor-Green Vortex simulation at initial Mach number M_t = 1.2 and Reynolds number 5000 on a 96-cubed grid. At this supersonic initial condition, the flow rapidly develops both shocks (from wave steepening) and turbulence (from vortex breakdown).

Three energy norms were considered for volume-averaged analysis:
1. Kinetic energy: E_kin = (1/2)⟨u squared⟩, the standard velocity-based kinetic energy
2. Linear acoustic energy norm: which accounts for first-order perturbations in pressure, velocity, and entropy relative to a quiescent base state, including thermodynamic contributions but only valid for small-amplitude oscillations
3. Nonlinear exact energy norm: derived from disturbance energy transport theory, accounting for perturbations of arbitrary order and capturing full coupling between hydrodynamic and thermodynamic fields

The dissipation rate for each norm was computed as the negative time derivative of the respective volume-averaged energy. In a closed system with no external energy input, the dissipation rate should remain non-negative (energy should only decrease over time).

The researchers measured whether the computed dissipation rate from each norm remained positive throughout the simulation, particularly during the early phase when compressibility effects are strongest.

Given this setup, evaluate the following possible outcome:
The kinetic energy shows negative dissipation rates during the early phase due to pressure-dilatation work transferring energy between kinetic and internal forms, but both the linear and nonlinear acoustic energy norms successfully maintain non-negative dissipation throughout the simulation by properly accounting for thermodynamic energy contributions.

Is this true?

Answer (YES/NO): NO